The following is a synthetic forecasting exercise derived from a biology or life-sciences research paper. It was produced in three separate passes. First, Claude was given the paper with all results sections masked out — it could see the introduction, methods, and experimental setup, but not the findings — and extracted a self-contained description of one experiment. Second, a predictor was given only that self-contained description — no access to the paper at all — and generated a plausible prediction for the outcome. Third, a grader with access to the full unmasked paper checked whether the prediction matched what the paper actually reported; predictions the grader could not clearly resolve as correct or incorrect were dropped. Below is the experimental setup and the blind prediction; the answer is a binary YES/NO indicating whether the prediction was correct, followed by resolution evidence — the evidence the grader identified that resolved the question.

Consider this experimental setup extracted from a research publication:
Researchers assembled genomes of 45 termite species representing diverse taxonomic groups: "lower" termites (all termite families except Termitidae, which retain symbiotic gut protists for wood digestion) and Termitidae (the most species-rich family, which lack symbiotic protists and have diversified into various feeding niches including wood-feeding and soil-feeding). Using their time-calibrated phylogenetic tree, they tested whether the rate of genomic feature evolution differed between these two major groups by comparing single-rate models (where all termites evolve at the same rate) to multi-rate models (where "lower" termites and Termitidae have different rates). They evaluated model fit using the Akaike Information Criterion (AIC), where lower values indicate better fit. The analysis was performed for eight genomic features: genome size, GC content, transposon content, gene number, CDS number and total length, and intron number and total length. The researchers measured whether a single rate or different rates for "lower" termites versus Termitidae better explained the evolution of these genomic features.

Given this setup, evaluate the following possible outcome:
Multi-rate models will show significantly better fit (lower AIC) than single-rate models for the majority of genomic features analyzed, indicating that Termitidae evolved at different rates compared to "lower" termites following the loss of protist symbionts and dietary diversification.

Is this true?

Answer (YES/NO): YES